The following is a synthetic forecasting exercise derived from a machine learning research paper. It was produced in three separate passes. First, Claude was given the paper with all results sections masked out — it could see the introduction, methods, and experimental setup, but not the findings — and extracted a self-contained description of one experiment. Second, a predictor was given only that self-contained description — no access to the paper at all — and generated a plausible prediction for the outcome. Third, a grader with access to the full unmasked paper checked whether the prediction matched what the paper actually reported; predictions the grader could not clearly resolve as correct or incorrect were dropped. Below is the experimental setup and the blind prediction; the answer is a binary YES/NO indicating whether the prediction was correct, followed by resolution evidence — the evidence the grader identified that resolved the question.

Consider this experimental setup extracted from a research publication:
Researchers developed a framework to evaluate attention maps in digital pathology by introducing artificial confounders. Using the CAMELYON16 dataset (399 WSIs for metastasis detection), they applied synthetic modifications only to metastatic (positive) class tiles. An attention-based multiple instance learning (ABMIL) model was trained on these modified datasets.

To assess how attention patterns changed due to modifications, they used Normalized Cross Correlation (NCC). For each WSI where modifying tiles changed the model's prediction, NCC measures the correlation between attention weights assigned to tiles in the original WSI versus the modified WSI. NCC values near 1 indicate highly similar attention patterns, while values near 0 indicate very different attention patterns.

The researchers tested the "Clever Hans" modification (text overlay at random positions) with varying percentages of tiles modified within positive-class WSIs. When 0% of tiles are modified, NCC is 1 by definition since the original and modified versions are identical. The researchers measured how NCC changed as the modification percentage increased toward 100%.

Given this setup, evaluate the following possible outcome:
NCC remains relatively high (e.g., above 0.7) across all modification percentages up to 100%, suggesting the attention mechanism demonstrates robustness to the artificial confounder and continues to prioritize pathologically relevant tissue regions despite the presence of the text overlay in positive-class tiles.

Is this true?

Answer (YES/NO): NO